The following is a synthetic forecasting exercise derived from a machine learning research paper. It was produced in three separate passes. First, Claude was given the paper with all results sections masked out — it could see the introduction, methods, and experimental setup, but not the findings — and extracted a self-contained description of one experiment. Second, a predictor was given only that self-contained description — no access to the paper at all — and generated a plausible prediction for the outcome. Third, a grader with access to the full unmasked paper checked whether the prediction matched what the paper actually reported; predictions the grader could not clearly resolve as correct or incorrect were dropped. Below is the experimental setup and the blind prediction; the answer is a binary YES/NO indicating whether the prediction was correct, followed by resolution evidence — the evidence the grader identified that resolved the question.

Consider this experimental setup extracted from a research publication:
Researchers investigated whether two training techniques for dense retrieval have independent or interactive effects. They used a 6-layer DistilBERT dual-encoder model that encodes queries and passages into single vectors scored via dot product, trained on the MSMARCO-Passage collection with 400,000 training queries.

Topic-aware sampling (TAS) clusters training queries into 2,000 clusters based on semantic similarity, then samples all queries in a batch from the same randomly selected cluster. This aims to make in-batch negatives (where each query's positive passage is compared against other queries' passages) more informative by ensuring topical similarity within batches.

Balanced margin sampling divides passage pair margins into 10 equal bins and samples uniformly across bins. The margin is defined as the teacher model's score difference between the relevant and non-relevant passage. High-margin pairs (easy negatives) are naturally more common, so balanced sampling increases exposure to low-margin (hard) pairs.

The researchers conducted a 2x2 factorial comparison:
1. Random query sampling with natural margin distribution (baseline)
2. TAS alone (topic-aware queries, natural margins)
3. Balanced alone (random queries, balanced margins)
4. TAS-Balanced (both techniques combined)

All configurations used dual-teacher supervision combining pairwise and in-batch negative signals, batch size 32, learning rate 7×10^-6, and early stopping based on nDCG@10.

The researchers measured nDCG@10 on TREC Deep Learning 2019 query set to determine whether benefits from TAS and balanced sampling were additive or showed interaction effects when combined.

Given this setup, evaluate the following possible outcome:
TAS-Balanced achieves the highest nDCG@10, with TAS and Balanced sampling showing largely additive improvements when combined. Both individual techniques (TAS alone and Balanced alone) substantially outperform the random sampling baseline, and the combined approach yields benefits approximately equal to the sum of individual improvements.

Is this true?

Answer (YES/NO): NO